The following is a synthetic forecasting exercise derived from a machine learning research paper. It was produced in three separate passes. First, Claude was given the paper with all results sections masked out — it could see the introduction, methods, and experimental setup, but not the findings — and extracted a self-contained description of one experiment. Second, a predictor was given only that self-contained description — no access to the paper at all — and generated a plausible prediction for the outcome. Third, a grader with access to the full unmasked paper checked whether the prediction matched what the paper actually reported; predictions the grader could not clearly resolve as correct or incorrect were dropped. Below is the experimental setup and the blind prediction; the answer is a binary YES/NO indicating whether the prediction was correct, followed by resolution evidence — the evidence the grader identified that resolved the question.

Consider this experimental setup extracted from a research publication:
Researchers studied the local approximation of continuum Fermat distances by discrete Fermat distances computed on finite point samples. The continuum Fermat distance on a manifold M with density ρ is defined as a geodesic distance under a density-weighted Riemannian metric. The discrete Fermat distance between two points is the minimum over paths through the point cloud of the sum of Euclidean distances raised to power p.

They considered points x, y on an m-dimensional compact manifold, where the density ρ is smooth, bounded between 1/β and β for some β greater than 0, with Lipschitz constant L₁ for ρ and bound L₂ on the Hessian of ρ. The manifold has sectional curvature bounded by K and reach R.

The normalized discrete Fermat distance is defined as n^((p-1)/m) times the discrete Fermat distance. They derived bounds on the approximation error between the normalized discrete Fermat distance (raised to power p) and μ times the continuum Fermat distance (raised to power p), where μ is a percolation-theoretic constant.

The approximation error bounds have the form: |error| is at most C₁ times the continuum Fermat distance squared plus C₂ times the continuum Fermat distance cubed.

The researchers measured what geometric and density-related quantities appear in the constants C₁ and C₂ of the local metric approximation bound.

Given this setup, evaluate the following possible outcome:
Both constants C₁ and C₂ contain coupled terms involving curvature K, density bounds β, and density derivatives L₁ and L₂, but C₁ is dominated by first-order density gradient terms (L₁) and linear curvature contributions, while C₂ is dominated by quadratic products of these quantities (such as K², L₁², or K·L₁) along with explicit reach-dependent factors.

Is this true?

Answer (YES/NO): NO